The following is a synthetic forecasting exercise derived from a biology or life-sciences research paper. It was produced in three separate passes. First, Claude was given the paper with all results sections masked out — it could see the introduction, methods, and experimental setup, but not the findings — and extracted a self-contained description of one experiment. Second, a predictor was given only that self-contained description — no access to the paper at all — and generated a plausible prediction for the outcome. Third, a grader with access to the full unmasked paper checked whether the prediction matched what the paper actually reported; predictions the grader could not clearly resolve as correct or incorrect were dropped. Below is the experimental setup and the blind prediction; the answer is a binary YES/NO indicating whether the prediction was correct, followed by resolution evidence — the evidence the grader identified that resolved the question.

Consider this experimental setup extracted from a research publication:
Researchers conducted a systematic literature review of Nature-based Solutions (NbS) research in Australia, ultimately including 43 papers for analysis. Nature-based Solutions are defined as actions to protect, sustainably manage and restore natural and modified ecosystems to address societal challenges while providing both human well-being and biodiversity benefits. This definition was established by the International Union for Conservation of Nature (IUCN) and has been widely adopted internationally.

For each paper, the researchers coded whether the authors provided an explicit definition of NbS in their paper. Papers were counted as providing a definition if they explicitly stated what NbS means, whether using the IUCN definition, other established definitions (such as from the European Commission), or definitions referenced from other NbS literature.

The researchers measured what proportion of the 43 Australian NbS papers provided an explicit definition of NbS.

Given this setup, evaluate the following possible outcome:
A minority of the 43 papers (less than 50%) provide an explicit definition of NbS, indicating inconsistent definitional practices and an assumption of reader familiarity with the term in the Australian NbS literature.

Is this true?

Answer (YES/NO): YES